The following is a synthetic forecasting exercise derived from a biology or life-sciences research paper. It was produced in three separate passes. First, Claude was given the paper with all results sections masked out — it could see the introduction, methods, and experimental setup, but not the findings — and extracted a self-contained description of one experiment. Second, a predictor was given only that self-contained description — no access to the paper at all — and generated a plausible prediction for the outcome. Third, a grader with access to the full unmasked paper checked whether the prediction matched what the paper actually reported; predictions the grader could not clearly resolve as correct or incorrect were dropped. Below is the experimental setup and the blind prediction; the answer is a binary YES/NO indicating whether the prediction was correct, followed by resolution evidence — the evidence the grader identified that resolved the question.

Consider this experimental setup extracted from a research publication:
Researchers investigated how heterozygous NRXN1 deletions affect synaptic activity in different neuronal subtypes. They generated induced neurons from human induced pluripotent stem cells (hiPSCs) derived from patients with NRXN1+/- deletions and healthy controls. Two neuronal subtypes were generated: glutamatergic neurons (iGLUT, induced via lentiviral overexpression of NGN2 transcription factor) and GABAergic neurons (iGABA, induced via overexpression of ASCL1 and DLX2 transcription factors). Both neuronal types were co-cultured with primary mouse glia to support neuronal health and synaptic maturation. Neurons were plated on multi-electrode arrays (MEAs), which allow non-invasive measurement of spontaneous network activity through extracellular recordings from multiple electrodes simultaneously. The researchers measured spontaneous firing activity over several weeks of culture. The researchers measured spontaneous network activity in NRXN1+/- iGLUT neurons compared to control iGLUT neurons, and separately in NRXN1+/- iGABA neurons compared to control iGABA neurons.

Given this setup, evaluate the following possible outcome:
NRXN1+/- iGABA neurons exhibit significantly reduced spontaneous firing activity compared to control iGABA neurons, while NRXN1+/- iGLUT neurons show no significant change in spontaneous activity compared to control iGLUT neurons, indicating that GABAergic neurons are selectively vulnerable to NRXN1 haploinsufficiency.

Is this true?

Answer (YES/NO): NO